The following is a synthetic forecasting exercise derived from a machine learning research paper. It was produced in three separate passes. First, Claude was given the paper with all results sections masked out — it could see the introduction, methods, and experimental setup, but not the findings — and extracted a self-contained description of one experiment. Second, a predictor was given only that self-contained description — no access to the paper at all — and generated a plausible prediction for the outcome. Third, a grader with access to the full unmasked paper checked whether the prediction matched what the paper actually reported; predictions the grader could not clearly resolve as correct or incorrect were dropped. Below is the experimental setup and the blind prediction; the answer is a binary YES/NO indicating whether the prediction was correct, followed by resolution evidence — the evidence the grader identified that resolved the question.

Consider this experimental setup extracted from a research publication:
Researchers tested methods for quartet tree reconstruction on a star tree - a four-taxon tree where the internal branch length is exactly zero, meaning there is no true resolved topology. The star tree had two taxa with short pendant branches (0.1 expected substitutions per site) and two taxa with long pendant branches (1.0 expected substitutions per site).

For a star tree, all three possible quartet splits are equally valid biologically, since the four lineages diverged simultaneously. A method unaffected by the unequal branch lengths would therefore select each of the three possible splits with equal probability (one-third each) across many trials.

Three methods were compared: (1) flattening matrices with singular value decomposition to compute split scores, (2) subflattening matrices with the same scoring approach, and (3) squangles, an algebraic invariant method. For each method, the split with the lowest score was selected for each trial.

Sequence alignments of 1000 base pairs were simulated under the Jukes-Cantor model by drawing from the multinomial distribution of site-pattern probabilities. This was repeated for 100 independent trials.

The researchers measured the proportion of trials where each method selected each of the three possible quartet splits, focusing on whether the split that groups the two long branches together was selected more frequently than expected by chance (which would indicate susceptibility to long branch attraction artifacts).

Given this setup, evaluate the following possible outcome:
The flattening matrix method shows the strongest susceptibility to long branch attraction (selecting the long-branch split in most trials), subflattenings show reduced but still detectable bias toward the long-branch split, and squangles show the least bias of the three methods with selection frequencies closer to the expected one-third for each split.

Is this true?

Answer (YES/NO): YES